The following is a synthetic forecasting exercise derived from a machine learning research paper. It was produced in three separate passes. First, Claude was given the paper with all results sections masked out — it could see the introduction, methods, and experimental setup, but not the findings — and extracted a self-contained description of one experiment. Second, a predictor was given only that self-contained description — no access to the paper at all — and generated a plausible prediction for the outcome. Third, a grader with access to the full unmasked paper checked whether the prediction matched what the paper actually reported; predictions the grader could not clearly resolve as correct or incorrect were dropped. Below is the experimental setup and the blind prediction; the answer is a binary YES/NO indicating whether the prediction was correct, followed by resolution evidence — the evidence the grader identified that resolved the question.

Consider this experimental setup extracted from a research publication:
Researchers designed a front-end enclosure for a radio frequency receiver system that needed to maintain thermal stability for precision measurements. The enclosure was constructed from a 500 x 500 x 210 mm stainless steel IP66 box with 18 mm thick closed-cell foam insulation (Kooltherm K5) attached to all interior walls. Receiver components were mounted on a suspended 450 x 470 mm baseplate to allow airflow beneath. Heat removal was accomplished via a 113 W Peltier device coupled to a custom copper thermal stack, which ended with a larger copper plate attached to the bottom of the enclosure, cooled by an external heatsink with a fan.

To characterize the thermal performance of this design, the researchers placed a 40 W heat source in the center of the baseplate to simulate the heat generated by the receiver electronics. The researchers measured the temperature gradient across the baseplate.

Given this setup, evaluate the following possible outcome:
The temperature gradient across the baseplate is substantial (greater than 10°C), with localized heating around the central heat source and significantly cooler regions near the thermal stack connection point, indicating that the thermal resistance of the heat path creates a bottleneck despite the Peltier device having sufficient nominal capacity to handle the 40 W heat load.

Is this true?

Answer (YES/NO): NO